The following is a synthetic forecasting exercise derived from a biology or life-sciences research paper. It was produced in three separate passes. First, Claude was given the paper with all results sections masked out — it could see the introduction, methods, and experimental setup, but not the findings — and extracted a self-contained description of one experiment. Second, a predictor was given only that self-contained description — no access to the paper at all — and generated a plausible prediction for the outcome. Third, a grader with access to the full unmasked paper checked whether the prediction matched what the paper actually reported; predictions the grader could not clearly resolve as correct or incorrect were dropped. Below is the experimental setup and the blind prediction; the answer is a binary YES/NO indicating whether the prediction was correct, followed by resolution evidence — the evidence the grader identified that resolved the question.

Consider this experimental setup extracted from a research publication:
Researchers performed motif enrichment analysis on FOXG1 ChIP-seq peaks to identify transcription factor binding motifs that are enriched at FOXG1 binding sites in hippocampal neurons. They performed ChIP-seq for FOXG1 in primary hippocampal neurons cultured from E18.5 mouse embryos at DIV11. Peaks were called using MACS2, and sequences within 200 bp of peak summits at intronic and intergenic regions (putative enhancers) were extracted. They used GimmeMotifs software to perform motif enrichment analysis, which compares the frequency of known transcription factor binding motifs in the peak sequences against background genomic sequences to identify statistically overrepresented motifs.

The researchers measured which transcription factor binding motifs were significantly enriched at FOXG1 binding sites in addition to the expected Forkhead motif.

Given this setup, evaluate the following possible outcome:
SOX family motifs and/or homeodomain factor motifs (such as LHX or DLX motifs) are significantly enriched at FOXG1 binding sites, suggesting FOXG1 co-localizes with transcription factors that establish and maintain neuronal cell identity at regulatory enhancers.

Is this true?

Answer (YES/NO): NO